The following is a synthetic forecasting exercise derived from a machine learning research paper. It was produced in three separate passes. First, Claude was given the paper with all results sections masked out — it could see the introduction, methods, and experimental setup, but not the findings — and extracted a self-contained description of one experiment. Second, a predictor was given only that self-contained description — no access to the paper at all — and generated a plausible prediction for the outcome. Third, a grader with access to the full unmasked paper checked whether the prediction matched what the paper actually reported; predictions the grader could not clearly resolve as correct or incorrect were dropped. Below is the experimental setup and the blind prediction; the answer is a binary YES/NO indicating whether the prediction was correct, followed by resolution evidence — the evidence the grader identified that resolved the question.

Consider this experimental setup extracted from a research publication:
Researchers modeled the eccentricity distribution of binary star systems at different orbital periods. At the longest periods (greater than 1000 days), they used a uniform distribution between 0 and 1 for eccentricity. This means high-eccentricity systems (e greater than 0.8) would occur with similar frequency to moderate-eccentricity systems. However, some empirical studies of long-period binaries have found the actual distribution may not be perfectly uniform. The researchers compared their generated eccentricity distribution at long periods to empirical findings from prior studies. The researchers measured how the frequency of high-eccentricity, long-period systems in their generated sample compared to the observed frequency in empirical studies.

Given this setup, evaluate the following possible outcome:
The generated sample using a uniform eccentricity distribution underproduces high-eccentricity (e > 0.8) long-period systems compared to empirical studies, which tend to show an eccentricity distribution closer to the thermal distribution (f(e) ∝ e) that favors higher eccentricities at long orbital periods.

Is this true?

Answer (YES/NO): NO